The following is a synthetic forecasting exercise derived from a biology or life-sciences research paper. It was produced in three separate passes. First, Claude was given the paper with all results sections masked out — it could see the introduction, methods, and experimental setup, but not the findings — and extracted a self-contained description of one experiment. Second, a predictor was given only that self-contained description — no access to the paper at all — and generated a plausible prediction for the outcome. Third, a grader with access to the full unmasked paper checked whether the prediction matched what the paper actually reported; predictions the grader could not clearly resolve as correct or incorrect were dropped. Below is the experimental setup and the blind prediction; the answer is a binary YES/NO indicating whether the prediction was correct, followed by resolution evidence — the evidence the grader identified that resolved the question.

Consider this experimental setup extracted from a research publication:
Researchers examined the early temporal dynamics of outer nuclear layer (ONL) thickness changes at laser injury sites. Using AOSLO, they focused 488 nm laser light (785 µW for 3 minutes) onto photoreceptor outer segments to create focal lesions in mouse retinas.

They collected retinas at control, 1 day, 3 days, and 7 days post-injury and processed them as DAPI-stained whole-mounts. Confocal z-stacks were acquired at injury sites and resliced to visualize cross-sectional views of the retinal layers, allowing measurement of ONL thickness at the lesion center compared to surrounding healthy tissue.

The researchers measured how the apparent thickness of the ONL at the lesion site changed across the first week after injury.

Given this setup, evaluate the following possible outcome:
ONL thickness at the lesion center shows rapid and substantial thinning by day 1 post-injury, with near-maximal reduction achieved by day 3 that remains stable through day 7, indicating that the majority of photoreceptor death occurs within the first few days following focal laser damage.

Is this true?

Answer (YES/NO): NO